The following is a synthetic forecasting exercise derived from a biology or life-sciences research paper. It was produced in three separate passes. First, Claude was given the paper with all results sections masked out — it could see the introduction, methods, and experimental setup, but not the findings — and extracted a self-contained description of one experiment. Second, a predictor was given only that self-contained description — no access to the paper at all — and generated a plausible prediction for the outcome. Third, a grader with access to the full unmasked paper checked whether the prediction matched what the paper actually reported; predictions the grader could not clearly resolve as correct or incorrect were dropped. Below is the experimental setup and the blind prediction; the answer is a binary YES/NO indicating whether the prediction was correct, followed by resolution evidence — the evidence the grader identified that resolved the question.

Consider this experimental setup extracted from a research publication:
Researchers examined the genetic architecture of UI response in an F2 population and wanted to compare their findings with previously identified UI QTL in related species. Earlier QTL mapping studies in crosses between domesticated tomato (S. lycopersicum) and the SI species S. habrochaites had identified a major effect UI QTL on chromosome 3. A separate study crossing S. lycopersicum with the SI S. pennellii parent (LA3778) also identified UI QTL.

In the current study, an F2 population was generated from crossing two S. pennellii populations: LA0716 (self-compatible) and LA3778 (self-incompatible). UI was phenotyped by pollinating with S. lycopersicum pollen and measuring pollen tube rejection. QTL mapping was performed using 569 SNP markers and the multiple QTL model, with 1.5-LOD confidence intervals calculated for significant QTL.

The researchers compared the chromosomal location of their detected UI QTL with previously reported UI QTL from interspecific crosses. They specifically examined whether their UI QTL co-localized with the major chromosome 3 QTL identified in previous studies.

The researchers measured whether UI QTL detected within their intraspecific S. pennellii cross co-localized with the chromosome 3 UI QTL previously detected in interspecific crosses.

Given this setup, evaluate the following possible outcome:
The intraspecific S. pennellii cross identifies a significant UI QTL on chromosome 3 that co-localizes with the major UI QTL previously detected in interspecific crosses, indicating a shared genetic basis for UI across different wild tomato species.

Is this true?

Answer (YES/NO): NO